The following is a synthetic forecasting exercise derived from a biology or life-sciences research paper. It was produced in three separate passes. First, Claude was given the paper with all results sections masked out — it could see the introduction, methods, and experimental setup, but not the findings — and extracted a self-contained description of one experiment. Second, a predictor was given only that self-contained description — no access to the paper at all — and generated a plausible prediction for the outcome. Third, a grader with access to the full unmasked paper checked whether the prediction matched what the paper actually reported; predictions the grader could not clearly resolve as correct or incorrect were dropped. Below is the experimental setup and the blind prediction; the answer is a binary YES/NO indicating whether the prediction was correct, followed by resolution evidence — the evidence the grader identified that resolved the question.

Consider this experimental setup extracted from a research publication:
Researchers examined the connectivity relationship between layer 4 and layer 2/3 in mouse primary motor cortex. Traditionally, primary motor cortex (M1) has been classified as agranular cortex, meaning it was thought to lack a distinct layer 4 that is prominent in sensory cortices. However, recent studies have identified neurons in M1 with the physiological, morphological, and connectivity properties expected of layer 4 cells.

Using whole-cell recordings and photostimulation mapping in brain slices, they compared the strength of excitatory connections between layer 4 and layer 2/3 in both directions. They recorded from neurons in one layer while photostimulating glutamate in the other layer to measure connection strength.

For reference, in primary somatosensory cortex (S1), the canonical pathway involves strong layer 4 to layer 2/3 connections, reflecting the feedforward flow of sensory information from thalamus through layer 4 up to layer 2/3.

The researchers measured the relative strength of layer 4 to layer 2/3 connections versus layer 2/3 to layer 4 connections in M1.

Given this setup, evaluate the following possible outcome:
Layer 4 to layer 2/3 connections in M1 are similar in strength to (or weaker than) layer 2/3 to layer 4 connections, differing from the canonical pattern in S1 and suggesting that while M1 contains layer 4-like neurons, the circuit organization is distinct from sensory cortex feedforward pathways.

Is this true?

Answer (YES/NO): NO